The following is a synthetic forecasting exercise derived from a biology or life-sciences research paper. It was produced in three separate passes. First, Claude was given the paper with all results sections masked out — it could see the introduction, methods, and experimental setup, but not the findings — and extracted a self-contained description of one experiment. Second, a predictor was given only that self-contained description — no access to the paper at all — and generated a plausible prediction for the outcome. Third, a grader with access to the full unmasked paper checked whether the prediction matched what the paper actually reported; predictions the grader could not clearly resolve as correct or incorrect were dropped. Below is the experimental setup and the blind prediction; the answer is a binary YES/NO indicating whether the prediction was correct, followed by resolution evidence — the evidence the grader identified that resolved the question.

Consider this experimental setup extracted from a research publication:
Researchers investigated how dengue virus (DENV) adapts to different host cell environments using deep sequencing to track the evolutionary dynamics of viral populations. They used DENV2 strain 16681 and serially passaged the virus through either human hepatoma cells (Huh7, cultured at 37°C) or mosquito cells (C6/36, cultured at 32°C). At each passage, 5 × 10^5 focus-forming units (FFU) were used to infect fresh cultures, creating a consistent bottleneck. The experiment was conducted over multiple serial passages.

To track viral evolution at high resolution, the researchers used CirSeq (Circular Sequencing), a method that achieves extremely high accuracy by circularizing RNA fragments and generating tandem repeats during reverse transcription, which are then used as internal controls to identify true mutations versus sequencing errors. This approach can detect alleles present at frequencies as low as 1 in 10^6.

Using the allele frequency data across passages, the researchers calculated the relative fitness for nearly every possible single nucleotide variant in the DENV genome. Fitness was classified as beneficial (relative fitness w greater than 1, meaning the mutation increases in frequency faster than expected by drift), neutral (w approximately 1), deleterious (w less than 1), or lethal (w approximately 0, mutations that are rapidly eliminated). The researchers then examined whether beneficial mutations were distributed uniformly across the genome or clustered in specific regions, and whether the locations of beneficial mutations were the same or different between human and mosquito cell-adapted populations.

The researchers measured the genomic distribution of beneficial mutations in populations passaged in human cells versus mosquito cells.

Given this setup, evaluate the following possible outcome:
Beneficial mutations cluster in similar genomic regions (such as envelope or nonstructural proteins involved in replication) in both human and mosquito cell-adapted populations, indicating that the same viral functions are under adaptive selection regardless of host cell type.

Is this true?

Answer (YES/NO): NO